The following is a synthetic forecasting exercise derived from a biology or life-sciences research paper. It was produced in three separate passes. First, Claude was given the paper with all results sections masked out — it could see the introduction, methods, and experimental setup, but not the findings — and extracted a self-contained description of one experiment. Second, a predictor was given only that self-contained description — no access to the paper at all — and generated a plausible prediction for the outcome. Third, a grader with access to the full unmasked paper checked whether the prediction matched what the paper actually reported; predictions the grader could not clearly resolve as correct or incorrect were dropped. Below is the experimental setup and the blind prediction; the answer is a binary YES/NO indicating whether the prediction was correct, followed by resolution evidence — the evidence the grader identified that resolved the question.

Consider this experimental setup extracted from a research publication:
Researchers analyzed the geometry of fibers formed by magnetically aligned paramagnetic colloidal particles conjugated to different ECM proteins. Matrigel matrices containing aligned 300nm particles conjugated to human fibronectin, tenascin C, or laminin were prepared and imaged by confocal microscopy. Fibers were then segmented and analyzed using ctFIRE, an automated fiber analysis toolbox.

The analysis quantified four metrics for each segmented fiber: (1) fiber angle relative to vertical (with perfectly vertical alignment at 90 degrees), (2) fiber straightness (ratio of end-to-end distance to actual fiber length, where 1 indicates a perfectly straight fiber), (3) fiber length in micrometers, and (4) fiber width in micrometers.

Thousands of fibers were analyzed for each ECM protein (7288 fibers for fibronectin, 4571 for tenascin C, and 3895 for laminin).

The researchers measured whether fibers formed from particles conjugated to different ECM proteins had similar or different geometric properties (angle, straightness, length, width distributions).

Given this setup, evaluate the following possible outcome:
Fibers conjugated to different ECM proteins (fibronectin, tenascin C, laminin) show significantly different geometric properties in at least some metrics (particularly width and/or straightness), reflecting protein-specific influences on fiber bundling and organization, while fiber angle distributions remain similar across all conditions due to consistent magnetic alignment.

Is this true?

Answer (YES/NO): NO